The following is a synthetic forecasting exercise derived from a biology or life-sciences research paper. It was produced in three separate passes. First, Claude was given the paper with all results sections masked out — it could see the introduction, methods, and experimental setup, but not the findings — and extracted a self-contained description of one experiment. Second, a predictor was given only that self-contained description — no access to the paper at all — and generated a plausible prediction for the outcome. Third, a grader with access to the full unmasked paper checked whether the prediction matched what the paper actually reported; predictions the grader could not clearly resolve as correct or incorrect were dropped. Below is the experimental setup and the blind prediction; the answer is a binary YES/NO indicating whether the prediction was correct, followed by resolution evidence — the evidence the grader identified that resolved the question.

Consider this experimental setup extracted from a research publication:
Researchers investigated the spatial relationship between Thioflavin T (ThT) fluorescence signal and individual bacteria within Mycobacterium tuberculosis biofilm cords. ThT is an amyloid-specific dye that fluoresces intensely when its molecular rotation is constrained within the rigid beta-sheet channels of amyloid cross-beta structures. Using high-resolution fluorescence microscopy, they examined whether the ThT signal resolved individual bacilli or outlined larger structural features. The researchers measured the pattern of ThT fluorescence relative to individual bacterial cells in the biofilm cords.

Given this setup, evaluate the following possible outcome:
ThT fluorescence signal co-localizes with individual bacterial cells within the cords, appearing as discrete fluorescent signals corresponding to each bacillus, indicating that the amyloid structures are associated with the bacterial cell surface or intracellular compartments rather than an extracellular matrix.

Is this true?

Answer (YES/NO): NO